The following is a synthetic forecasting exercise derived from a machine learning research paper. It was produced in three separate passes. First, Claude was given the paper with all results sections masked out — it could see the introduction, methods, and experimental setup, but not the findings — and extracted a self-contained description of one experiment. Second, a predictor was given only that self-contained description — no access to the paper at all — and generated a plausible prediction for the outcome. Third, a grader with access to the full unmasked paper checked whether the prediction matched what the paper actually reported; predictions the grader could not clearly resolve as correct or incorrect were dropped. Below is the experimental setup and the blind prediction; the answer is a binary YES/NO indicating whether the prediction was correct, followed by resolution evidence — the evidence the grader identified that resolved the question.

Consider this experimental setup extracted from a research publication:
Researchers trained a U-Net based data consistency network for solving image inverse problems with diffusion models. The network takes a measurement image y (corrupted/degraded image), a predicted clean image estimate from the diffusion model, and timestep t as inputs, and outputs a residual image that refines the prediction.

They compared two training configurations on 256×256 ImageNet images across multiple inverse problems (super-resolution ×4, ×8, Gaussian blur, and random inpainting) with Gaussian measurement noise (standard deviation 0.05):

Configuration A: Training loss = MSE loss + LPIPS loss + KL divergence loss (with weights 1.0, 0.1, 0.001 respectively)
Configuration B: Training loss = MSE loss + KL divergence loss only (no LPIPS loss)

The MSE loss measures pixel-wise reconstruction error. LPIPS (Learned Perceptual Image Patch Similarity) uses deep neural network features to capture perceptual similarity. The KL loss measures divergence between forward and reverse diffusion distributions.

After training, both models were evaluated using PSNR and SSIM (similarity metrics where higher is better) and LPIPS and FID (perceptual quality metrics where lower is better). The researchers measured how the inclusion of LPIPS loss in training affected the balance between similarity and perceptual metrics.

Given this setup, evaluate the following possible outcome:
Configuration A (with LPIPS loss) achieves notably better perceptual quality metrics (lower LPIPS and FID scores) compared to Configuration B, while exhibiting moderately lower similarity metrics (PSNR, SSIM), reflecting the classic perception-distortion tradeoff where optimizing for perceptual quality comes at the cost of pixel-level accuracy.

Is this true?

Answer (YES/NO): YES